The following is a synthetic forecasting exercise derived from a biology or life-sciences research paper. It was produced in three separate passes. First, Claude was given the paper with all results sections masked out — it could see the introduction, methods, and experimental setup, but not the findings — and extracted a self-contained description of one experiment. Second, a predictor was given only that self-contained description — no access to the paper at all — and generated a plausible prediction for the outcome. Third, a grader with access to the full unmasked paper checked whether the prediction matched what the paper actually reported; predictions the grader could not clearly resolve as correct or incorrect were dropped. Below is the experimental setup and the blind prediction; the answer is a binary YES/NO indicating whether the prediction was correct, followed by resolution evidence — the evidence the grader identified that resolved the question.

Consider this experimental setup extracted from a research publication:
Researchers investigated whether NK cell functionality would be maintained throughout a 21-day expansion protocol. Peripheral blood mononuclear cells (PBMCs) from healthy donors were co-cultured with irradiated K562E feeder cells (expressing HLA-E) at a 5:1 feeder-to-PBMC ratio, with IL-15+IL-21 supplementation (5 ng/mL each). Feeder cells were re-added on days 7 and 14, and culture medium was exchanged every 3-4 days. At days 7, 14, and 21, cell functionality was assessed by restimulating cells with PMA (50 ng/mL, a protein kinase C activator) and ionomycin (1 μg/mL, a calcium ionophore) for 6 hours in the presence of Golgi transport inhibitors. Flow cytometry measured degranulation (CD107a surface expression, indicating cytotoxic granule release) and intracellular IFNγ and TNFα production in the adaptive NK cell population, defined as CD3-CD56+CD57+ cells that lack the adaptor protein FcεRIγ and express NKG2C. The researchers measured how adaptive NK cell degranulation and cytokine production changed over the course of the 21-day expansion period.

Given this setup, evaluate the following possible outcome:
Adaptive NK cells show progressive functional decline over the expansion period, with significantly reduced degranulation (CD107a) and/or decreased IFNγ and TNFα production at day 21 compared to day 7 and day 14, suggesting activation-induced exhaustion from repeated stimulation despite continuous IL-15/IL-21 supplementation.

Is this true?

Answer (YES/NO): NO